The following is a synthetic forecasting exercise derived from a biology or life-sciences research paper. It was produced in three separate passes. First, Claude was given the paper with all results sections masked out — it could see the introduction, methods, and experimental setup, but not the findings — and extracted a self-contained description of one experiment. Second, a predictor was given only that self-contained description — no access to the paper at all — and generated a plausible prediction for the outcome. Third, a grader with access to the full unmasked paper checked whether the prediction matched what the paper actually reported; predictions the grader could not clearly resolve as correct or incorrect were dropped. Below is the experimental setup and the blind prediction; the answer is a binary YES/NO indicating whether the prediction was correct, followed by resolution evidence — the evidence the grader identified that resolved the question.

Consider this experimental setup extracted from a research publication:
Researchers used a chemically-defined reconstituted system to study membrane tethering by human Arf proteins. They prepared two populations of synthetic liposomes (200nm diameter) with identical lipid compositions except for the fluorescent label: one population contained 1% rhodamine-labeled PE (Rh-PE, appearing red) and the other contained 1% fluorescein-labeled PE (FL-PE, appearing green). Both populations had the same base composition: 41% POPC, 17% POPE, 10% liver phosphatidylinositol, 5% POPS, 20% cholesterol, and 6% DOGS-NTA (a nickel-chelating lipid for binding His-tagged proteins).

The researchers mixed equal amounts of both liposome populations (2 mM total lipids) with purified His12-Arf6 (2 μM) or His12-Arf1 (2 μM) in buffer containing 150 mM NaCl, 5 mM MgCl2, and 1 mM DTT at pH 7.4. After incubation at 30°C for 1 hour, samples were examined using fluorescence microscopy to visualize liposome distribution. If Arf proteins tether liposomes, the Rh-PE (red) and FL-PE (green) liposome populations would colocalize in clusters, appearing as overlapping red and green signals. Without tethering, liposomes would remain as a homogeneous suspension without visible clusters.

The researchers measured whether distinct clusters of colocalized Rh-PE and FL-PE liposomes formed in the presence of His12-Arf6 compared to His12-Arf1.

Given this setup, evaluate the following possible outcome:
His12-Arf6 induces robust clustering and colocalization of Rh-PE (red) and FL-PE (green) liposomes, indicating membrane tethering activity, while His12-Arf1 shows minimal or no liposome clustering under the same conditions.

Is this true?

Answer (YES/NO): YES